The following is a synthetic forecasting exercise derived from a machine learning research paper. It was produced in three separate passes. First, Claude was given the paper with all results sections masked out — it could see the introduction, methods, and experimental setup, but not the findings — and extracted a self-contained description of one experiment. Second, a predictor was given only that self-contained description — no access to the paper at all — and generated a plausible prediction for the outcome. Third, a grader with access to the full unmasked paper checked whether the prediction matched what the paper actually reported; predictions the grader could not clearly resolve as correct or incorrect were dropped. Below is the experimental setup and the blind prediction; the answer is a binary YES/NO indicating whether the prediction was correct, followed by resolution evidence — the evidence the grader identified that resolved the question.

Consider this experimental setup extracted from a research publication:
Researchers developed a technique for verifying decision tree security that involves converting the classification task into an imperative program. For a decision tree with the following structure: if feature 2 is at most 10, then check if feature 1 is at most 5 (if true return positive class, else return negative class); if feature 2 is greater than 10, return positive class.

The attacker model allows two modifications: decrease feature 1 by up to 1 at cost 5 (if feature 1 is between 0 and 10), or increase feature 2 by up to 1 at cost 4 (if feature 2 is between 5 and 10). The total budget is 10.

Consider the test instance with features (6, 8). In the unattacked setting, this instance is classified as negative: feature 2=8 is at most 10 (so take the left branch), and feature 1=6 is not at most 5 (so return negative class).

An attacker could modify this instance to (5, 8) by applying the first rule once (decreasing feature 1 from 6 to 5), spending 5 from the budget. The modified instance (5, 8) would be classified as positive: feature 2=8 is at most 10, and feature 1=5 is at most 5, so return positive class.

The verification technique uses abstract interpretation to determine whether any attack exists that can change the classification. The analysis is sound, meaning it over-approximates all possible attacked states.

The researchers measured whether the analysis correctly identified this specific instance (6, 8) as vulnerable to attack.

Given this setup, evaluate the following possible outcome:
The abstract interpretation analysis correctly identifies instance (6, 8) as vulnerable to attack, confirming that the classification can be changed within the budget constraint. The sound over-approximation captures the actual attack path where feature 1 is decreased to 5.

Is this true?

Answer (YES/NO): YES